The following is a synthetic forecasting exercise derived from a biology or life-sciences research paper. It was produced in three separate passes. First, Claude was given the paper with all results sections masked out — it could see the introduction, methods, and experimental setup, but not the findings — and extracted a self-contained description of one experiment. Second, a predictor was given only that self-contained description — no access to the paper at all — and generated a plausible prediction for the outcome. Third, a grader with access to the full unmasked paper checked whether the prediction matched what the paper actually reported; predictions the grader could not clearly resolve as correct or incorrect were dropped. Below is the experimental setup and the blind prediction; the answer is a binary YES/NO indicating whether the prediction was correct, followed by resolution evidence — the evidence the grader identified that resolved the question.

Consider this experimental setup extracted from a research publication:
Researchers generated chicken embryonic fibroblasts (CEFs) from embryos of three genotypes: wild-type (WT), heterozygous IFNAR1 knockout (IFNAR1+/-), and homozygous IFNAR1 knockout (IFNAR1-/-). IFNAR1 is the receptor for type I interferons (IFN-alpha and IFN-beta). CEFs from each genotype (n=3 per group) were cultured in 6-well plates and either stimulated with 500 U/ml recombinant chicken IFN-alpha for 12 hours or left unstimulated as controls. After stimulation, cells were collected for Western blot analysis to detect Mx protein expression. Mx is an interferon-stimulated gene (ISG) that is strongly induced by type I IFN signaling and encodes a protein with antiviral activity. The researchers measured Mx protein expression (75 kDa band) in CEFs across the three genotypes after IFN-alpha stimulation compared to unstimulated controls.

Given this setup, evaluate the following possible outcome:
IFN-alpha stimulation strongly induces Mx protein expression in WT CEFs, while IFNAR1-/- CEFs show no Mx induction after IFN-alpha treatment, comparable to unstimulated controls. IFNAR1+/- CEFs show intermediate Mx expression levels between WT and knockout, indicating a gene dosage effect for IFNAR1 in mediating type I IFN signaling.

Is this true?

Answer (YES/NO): NO